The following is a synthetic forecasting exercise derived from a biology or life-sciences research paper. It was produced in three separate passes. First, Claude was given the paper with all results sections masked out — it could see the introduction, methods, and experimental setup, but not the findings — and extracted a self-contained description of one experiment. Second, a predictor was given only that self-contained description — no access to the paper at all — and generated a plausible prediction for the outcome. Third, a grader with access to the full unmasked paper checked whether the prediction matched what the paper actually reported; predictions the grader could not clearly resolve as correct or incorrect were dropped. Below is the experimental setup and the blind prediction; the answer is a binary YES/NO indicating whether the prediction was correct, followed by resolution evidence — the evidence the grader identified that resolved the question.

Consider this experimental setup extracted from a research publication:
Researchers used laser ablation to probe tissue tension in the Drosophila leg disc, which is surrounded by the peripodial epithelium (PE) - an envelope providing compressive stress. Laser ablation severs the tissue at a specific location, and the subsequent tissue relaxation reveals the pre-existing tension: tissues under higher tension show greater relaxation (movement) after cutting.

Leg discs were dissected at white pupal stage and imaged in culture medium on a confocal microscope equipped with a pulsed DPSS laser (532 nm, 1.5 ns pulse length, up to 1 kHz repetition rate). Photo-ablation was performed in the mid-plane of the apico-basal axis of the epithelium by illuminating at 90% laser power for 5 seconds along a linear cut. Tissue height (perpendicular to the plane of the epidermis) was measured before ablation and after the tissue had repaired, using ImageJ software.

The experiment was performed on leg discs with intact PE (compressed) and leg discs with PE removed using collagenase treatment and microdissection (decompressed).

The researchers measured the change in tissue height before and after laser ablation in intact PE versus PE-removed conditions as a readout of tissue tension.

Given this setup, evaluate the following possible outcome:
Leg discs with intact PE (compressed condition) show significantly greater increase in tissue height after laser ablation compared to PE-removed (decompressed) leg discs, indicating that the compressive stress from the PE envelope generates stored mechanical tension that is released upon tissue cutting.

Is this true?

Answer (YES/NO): NO